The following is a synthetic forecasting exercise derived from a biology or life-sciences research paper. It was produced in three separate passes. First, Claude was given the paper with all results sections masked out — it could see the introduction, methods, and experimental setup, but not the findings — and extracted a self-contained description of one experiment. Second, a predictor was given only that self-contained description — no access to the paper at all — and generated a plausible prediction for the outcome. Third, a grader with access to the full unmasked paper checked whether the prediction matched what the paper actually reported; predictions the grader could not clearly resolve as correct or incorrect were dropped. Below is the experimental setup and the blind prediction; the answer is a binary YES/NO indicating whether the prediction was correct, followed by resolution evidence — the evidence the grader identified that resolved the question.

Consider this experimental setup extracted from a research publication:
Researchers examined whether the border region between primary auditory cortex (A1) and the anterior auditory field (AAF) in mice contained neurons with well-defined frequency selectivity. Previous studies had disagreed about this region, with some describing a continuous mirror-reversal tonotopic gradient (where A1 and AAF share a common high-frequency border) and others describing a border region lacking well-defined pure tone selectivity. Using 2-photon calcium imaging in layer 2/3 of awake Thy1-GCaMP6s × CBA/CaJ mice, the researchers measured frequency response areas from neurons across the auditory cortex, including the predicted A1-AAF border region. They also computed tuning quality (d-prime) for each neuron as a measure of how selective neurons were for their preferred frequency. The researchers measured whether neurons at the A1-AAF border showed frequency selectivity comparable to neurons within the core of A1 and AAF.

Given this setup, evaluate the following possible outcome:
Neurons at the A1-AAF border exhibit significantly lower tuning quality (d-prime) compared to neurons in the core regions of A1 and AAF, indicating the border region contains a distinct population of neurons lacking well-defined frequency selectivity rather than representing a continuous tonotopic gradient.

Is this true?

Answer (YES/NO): NO